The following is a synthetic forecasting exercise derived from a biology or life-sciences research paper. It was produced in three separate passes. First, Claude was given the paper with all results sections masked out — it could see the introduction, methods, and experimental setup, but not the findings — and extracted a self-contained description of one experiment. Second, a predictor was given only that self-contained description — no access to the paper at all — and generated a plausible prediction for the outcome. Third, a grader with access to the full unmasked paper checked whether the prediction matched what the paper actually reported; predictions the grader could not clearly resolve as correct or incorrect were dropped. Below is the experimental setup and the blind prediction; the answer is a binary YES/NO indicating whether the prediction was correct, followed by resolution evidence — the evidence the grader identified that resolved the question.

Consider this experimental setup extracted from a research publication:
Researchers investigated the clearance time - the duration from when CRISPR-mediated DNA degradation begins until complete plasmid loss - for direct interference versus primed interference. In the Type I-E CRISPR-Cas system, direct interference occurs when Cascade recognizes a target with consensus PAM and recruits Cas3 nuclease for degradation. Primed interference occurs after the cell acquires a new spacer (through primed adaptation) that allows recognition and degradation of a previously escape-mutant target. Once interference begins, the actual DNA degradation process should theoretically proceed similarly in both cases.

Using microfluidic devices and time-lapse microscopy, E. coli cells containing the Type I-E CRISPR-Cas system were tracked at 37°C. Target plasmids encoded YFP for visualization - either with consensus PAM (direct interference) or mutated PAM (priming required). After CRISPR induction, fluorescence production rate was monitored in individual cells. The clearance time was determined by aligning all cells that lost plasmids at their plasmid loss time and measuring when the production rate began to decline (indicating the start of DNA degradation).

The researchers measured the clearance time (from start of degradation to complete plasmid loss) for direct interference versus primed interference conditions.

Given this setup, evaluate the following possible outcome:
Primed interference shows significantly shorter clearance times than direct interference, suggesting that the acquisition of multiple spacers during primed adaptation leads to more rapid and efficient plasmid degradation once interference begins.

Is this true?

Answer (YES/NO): NO